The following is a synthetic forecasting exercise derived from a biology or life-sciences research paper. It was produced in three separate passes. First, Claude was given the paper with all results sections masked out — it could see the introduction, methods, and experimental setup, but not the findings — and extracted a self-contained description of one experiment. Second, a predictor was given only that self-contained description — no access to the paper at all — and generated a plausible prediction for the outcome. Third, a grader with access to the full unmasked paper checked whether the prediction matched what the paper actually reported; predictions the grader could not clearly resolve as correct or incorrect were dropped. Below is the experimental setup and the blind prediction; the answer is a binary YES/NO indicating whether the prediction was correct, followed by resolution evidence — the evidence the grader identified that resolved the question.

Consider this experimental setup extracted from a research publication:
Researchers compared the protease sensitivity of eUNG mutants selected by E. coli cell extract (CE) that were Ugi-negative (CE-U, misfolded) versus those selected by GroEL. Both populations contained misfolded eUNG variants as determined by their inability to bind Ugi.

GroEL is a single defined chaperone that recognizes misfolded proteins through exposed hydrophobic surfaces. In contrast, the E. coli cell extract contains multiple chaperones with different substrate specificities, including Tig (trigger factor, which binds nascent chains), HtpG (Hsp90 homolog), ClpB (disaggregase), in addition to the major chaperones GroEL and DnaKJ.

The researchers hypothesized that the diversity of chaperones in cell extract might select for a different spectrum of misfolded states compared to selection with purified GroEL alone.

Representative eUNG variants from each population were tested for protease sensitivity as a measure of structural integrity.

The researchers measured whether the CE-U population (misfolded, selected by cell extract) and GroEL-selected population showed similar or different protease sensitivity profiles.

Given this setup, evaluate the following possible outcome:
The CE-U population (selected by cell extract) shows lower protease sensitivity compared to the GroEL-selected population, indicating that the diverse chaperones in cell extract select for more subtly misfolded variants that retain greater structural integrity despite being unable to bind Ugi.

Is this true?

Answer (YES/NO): NO